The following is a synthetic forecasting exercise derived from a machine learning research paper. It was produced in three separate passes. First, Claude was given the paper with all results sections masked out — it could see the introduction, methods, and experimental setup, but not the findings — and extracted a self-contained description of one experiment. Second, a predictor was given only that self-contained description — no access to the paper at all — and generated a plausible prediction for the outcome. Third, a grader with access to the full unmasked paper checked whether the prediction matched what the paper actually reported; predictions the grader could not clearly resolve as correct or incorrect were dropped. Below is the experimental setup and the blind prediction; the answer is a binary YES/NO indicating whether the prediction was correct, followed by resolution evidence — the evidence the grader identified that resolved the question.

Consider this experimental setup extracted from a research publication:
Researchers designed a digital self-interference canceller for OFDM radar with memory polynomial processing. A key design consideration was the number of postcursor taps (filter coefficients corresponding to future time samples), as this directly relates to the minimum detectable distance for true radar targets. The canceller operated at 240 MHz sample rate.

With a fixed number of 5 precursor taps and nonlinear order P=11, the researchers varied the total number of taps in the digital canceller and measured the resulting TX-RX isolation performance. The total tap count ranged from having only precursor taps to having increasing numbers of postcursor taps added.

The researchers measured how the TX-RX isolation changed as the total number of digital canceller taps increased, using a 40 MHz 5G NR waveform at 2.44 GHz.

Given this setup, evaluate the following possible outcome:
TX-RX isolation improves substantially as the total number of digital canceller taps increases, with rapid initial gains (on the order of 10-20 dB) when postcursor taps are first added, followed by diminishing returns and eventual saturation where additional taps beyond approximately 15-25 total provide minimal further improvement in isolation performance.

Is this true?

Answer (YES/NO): NO